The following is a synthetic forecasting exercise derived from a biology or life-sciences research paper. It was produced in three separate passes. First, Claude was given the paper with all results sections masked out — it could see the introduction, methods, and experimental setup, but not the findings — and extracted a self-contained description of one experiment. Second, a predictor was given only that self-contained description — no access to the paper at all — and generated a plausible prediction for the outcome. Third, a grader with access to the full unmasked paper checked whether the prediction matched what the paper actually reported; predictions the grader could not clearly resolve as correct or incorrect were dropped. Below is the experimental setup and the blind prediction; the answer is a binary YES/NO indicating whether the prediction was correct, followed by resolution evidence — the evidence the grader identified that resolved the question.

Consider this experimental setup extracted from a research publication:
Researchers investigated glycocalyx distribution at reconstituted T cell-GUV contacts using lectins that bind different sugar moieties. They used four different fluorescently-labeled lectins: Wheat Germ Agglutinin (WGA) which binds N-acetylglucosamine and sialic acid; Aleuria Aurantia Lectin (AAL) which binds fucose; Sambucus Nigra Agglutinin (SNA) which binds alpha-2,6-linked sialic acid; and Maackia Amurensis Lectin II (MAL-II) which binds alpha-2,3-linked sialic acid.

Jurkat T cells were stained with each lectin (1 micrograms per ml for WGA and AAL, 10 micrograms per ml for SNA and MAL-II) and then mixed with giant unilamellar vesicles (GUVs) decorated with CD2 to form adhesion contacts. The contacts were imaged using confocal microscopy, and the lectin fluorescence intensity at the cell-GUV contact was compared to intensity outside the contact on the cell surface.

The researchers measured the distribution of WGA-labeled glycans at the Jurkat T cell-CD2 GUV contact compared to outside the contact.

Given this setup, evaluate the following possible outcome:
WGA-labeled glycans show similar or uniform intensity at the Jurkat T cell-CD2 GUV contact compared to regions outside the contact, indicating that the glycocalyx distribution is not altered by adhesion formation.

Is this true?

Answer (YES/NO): NO